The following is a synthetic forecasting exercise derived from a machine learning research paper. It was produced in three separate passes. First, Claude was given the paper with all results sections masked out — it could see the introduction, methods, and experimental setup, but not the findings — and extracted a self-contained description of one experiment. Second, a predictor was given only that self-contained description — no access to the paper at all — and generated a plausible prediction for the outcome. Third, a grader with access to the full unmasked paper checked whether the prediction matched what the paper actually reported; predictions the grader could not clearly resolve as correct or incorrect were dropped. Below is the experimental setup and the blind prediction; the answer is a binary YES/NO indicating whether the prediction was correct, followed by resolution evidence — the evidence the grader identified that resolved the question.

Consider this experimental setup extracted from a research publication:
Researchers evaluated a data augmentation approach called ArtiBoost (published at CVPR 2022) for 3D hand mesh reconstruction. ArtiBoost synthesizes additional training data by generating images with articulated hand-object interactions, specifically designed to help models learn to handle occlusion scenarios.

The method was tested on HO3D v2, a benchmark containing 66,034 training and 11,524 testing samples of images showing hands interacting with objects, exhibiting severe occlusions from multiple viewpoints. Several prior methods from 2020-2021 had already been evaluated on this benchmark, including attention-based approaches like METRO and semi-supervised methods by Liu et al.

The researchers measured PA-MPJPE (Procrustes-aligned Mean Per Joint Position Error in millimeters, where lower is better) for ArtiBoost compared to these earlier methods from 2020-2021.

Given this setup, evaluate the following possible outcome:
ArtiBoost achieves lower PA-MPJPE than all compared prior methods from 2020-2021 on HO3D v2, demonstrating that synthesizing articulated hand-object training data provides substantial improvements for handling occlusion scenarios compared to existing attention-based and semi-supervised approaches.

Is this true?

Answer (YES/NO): NO